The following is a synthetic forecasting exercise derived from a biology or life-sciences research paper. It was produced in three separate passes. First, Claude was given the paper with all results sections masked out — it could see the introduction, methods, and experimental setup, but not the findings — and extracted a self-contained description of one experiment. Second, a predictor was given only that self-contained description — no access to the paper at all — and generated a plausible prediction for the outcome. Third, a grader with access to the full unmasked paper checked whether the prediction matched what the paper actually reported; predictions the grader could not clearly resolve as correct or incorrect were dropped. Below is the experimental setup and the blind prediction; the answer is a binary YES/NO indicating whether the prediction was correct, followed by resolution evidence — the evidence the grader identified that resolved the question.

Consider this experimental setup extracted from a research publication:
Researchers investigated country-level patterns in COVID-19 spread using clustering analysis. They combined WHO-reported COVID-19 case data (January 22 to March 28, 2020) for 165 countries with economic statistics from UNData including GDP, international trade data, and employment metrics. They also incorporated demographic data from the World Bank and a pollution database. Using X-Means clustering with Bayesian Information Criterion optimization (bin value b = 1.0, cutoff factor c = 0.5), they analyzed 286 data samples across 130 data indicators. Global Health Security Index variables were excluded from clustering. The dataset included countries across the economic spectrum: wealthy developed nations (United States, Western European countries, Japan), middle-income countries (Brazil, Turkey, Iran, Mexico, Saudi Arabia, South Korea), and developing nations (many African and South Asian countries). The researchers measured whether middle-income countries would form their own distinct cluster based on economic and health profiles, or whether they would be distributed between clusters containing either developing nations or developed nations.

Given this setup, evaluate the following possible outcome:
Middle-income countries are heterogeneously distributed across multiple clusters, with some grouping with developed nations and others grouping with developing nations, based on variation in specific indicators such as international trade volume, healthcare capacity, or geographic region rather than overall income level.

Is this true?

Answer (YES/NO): NO